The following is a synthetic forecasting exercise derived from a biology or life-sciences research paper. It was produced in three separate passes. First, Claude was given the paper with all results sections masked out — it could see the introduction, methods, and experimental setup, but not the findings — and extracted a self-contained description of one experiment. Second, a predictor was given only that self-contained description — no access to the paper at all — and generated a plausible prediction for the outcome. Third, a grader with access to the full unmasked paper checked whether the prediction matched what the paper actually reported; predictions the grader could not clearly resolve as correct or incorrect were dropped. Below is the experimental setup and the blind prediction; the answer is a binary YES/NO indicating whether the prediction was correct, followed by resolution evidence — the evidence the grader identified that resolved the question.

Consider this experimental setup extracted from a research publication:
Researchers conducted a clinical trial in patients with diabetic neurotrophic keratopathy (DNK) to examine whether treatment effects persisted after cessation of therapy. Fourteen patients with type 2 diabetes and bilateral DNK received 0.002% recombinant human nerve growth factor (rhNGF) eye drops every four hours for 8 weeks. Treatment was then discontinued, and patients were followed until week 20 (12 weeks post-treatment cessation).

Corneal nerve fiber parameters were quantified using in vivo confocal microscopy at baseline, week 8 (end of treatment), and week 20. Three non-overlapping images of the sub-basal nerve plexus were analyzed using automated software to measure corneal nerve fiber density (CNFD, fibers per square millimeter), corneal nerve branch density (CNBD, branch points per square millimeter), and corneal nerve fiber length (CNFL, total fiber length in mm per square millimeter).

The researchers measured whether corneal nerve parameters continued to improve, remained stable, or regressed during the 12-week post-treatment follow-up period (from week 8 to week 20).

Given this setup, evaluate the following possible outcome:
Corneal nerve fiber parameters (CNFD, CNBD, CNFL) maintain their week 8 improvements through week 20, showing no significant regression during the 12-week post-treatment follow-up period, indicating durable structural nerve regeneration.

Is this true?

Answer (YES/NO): NO